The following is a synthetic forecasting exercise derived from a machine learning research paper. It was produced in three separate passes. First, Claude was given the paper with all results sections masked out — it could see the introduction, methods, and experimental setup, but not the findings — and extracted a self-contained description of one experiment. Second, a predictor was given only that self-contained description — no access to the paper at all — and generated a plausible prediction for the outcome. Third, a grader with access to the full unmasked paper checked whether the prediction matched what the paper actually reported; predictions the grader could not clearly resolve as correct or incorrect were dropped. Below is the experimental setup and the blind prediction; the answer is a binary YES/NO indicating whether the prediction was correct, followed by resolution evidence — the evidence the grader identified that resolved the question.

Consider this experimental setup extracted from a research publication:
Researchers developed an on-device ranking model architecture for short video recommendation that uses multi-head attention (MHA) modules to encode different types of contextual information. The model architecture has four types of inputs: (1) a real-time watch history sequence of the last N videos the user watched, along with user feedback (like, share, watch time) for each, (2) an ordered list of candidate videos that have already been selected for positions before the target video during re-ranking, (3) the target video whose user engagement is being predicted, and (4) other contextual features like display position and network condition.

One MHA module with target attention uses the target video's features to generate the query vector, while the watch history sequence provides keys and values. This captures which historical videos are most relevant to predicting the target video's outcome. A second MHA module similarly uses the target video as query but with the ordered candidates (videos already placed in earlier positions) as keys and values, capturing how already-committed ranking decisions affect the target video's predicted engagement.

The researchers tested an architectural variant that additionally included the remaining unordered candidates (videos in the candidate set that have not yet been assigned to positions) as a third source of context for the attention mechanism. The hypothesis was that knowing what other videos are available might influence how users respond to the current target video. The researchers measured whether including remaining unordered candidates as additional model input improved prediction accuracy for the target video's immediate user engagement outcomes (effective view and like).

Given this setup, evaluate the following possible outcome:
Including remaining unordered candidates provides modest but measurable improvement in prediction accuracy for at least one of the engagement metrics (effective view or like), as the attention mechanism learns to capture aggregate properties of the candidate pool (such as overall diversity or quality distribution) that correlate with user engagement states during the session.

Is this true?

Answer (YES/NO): NO